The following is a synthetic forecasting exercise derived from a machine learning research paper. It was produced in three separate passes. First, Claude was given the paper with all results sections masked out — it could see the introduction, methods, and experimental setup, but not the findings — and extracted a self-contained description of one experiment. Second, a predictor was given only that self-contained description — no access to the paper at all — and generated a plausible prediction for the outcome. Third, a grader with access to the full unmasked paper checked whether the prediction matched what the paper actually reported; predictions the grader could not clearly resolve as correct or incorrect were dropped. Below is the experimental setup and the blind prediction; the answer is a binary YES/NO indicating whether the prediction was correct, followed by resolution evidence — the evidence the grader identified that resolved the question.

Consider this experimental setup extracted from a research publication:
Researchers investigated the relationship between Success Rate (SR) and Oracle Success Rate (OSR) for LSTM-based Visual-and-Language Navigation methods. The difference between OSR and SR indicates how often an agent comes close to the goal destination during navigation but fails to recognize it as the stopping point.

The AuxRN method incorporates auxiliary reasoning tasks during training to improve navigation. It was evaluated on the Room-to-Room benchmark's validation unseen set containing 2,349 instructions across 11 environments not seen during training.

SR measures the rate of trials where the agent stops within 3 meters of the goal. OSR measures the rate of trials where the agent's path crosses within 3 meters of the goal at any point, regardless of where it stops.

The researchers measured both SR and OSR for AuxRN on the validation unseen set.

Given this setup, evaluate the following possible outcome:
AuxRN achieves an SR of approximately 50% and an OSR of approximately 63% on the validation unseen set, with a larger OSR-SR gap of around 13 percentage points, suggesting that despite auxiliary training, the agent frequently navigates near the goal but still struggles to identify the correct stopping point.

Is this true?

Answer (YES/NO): NO